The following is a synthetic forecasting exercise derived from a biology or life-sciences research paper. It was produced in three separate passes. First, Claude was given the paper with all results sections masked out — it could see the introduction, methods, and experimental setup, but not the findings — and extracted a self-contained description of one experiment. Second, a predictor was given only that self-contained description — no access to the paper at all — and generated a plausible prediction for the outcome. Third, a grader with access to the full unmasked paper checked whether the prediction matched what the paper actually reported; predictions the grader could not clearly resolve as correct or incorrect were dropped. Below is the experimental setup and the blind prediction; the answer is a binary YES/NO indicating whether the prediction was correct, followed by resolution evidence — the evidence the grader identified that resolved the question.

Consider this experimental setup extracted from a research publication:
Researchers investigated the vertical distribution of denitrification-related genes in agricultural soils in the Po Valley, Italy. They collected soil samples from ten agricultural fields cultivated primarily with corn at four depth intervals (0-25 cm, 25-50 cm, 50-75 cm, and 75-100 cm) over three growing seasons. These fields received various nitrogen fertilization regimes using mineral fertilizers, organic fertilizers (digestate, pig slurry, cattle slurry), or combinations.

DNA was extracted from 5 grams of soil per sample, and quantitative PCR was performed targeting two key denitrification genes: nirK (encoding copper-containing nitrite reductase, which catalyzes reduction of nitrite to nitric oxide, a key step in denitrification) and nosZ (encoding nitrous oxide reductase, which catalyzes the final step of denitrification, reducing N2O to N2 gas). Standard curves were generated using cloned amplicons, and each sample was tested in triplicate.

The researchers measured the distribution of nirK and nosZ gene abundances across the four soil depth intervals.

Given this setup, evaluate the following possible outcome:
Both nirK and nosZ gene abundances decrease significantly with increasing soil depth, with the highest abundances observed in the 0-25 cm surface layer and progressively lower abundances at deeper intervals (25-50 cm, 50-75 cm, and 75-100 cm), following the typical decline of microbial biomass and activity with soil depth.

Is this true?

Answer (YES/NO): YES